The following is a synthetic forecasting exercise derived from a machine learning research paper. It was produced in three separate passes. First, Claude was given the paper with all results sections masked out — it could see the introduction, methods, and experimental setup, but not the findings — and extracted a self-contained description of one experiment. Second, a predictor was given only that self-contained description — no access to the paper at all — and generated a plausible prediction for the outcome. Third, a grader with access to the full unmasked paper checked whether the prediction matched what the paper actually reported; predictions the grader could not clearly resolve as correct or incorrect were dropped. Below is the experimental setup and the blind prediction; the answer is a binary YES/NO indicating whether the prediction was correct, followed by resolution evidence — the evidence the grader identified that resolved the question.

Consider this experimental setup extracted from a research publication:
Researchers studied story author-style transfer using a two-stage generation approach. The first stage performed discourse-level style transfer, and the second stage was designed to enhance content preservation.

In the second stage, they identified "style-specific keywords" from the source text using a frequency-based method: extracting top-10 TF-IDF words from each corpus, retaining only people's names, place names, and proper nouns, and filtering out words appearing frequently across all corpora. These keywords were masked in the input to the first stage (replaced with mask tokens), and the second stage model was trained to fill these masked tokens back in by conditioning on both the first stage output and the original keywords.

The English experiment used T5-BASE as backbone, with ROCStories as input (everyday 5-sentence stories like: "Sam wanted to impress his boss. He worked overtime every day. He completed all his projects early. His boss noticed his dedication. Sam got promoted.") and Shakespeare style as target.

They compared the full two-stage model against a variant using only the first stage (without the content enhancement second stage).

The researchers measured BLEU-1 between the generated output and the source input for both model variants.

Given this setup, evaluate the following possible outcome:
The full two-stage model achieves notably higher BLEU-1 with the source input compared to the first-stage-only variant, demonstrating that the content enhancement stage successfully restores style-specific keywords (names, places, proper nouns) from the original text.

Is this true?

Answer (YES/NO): YES